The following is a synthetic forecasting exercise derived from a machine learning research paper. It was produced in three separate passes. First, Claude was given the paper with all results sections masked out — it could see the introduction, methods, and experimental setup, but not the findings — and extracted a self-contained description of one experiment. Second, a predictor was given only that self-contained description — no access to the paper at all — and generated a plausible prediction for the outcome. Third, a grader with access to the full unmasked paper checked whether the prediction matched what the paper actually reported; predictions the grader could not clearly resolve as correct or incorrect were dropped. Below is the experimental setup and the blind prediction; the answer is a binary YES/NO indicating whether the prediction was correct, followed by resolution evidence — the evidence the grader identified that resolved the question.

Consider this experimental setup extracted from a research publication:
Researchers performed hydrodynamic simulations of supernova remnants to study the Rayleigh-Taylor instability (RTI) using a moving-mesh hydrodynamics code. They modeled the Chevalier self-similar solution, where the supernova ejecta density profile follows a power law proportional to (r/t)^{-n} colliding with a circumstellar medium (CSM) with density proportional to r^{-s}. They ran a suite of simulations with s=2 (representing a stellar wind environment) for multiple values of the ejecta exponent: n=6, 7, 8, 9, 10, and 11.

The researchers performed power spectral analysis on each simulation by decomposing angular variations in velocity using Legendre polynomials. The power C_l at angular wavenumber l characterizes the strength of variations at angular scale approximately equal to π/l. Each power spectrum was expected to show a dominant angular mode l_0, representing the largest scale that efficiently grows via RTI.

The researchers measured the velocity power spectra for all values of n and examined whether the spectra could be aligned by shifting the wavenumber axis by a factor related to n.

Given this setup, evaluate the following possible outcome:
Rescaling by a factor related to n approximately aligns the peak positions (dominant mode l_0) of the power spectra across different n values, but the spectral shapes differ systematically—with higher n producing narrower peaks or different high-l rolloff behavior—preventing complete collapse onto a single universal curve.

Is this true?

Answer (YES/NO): NO